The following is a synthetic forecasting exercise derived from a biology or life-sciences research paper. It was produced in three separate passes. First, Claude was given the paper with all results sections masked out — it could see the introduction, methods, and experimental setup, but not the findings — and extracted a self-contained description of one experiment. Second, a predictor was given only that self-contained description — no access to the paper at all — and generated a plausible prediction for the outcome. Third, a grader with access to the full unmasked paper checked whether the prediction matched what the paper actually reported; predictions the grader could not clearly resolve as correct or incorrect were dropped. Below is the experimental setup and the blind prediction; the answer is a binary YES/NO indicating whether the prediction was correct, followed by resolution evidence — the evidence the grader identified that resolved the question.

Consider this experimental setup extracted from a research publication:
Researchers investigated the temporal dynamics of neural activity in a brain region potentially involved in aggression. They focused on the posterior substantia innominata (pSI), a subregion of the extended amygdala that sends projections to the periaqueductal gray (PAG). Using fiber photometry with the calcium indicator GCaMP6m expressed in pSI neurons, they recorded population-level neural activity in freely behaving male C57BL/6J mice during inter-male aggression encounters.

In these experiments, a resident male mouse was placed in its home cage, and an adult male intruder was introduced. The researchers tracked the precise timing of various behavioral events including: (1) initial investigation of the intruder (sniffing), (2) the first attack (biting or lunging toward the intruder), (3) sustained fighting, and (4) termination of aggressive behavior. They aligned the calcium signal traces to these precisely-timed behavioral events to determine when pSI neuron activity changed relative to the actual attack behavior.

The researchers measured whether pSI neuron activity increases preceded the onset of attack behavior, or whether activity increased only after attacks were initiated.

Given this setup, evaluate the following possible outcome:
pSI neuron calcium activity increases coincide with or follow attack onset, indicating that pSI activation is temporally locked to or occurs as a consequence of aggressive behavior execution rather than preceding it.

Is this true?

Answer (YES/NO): NO